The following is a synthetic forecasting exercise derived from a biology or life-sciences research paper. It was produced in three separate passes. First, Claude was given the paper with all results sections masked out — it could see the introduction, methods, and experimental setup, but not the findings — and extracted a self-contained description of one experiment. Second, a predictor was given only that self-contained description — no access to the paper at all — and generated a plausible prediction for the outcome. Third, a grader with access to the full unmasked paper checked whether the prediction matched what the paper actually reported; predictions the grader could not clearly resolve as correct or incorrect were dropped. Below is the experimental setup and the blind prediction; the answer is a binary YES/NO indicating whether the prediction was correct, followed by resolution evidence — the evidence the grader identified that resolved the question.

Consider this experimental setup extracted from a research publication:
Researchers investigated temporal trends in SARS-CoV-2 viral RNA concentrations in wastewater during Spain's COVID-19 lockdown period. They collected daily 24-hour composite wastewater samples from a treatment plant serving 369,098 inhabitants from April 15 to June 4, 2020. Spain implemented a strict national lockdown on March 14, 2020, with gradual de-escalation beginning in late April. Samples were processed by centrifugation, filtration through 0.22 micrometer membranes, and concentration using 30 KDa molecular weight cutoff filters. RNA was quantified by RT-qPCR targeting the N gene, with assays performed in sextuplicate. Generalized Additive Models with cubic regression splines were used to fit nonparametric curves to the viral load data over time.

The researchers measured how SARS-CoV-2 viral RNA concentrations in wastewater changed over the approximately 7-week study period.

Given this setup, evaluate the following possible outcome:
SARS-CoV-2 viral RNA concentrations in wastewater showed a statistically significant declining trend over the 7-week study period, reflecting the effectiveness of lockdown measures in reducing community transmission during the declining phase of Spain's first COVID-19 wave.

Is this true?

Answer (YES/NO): YES